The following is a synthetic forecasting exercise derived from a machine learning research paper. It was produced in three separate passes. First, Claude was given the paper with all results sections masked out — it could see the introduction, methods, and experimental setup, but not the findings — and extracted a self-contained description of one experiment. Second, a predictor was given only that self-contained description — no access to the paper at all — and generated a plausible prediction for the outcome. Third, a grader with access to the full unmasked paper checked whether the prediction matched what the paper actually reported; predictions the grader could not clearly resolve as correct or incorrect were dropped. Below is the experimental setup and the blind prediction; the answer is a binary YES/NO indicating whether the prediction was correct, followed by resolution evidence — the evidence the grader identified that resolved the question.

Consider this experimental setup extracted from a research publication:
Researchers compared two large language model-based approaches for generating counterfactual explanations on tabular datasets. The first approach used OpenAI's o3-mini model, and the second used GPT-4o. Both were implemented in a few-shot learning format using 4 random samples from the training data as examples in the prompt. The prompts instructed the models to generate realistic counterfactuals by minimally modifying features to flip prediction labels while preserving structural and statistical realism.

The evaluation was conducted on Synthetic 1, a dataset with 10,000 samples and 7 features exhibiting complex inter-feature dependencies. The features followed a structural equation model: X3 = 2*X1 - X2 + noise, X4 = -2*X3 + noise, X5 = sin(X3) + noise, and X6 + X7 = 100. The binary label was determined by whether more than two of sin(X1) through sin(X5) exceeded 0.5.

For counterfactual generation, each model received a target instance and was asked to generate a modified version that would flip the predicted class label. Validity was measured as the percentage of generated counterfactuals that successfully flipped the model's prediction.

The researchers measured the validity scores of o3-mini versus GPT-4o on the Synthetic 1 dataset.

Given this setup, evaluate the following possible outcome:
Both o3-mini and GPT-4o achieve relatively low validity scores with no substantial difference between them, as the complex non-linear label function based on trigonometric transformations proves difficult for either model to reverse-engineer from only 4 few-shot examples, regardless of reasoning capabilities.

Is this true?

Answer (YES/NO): NO